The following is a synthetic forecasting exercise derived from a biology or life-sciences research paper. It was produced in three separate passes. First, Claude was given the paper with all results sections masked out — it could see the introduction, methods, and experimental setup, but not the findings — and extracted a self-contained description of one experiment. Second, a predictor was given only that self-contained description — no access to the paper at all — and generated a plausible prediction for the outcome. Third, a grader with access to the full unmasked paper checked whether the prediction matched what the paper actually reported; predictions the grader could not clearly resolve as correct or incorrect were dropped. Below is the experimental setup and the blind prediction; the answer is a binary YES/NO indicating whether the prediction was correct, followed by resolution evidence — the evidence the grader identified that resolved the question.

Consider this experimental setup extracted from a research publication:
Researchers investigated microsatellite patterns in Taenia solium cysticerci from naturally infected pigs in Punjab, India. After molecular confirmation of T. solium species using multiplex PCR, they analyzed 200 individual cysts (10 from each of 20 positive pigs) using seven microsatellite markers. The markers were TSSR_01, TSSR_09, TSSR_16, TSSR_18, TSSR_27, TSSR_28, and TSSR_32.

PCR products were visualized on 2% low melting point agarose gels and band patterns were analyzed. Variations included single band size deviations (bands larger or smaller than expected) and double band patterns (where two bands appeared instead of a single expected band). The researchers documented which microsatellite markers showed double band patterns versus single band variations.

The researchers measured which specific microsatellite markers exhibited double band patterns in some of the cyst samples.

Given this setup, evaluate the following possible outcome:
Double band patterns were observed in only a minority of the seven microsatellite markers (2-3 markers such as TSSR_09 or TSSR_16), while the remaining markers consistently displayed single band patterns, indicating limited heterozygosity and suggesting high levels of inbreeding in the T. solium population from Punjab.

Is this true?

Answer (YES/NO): NO